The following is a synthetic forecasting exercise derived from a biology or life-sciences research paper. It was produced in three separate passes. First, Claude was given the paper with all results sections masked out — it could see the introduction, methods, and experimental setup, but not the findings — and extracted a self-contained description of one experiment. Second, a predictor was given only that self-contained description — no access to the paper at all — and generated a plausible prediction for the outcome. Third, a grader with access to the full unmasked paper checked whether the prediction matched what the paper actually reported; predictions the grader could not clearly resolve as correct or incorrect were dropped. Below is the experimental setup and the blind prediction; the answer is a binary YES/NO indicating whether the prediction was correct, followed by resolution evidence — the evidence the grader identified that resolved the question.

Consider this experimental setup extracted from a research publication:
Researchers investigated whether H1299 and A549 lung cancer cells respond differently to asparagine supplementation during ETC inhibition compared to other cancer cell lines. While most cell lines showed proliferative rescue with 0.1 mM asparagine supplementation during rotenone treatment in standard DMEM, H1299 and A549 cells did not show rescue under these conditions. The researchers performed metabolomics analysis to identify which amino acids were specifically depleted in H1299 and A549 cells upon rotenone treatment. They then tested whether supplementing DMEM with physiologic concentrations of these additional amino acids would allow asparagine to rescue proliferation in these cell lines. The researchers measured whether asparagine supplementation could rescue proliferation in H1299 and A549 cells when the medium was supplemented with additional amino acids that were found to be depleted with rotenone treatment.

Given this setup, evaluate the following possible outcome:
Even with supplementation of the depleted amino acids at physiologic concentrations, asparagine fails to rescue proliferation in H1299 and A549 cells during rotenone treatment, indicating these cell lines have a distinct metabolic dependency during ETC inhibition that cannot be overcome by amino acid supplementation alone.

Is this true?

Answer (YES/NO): NO